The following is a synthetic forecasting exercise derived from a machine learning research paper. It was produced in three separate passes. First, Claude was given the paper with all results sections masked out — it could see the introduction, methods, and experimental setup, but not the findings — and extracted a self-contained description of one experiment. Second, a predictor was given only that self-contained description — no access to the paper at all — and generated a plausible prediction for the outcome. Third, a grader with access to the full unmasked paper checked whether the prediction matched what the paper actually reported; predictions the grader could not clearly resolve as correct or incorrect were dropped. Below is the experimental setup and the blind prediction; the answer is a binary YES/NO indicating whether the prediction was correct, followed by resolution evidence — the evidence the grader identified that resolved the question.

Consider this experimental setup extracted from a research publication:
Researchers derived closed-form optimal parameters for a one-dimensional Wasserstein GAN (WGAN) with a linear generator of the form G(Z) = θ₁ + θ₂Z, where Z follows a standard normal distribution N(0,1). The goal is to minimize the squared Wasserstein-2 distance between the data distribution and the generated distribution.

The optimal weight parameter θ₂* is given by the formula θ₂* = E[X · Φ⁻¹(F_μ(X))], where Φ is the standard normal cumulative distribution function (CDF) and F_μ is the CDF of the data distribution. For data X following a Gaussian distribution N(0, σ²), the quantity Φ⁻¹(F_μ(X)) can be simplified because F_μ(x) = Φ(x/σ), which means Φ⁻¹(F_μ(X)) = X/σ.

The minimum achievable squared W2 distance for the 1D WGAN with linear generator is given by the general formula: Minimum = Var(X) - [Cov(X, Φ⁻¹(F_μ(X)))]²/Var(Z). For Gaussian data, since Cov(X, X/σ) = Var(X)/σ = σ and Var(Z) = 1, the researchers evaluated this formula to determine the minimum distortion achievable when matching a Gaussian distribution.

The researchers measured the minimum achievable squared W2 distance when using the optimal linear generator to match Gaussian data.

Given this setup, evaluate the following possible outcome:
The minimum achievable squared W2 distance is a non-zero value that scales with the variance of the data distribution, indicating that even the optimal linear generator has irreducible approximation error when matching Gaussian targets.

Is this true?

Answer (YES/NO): NO